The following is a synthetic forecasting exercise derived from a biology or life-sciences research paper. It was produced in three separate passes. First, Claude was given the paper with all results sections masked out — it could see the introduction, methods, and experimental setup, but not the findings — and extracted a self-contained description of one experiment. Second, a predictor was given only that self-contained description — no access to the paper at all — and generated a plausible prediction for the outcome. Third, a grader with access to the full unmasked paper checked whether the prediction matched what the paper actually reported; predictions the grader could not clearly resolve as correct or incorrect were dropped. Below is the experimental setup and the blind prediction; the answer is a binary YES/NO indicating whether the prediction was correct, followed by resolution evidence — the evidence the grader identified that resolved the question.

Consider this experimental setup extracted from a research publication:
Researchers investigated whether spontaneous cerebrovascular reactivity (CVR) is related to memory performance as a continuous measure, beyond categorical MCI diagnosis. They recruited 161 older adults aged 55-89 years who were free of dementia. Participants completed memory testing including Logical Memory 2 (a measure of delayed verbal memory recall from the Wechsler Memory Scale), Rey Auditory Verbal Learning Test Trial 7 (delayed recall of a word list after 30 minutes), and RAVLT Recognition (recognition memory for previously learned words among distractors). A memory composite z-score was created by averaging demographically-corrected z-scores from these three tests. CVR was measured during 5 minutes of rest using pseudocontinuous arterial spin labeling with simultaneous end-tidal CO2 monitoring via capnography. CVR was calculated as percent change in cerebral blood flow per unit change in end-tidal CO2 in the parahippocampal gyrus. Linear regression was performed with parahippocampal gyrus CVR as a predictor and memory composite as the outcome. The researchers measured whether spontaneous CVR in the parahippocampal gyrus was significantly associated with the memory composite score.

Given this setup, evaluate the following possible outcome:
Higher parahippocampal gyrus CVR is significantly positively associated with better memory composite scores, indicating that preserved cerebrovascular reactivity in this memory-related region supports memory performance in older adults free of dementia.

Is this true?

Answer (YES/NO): YES